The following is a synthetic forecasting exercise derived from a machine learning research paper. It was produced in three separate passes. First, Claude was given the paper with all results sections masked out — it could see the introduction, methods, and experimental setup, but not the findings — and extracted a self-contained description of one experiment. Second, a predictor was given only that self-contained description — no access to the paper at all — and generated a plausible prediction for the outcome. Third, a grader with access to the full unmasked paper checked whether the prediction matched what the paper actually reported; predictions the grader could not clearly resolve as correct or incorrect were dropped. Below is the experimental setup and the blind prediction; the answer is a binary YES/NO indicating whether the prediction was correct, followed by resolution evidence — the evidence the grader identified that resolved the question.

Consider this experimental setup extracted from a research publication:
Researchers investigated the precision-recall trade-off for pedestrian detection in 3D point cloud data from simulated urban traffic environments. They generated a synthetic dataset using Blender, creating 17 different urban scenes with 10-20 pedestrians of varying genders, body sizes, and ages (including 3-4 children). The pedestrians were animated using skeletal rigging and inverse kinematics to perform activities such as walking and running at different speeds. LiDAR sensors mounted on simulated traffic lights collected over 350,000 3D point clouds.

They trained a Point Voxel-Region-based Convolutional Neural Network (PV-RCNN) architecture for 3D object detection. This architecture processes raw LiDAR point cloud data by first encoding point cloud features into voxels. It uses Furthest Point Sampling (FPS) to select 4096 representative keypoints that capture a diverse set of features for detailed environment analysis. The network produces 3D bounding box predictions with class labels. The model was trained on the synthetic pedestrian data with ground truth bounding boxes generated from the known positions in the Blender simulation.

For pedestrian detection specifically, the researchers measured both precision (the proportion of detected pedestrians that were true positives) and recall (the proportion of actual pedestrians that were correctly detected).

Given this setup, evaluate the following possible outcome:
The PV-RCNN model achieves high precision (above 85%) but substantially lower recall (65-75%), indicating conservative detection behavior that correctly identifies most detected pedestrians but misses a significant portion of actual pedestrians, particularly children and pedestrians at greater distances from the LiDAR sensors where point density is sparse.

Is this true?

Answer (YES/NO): NO